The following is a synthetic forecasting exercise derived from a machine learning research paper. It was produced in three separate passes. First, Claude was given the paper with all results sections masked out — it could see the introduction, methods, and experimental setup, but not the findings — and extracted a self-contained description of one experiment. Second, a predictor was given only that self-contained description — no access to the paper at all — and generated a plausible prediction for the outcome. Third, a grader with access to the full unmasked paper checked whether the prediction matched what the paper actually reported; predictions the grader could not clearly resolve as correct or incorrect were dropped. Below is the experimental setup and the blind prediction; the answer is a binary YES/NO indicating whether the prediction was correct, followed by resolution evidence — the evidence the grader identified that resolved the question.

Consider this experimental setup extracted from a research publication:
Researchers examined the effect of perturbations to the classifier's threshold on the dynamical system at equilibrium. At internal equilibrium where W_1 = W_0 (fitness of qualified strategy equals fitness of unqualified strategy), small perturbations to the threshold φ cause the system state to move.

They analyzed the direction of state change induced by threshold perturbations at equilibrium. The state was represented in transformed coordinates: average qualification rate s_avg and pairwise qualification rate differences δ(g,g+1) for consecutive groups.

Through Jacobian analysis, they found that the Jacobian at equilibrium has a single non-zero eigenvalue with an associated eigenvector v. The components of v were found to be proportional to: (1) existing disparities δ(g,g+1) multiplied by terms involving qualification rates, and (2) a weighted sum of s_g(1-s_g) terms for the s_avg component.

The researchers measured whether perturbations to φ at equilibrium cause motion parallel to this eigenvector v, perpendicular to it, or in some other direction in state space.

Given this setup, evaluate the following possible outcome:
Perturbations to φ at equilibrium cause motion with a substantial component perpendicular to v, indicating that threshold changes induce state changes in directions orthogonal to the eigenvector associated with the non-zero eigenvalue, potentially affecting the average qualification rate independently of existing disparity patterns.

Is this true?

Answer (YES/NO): NO